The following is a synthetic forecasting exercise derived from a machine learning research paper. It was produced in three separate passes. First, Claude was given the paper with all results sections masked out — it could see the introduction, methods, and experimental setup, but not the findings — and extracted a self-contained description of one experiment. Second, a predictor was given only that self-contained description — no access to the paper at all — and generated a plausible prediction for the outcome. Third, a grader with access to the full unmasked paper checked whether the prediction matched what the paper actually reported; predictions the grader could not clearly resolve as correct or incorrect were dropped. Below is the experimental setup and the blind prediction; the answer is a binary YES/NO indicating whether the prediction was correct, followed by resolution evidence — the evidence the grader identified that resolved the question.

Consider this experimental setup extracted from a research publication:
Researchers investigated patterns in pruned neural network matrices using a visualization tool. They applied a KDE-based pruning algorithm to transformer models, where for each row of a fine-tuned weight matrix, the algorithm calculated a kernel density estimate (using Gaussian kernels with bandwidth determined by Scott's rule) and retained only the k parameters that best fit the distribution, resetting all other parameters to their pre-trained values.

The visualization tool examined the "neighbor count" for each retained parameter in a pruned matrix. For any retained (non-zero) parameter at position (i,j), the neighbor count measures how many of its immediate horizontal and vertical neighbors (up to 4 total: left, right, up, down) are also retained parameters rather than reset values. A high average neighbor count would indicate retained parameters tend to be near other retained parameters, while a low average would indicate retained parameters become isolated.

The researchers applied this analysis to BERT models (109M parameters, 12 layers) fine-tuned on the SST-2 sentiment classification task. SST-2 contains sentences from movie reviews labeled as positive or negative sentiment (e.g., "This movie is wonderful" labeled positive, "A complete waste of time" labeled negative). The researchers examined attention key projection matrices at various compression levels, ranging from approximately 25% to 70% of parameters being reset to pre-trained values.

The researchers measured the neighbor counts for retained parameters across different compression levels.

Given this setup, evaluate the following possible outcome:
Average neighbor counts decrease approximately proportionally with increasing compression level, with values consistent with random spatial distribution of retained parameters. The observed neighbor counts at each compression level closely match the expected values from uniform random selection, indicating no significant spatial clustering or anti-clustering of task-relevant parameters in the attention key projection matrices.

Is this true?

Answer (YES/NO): NO